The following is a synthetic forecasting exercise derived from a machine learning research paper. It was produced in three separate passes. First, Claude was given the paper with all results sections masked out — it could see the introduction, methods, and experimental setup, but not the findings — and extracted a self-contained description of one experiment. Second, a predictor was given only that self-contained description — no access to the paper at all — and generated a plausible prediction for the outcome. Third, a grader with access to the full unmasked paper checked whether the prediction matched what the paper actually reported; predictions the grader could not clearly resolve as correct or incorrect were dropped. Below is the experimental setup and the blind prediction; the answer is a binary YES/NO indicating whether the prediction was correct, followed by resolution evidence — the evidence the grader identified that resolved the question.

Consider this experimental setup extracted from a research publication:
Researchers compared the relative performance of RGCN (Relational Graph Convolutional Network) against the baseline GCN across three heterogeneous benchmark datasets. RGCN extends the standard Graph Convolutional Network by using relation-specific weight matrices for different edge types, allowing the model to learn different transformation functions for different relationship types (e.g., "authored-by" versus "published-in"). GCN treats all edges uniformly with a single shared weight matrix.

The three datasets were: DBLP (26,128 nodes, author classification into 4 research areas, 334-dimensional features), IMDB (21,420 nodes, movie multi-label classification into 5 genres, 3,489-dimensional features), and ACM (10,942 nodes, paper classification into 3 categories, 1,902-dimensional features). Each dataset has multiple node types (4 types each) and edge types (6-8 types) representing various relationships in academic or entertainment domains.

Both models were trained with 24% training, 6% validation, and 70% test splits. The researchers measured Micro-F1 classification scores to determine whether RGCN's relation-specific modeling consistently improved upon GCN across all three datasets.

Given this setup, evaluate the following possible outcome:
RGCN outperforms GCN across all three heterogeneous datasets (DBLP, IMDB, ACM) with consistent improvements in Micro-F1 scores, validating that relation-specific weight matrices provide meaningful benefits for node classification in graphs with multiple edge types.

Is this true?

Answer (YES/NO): NO